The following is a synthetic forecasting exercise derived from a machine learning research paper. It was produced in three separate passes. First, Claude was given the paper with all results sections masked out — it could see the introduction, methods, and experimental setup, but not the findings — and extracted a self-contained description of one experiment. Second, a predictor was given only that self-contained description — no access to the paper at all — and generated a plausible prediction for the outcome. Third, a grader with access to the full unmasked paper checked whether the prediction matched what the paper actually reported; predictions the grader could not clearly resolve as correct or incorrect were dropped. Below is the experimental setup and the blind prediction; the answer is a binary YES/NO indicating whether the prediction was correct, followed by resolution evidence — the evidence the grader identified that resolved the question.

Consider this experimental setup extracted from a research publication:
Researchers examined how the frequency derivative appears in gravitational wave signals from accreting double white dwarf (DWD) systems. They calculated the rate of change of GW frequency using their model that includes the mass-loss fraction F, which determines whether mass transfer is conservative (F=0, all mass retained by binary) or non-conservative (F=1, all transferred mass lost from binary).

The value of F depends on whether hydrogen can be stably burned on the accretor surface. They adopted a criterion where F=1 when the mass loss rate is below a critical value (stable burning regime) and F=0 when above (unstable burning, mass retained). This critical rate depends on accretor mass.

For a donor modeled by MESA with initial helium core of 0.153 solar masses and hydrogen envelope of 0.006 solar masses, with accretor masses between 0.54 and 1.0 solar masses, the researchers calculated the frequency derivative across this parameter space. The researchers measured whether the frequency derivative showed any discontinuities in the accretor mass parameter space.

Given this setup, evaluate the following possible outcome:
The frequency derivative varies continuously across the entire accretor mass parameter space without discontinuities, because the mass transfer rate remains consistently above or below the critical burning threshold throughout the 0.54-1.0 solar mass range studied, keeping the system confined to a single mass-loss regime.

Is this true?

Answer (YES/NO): NO